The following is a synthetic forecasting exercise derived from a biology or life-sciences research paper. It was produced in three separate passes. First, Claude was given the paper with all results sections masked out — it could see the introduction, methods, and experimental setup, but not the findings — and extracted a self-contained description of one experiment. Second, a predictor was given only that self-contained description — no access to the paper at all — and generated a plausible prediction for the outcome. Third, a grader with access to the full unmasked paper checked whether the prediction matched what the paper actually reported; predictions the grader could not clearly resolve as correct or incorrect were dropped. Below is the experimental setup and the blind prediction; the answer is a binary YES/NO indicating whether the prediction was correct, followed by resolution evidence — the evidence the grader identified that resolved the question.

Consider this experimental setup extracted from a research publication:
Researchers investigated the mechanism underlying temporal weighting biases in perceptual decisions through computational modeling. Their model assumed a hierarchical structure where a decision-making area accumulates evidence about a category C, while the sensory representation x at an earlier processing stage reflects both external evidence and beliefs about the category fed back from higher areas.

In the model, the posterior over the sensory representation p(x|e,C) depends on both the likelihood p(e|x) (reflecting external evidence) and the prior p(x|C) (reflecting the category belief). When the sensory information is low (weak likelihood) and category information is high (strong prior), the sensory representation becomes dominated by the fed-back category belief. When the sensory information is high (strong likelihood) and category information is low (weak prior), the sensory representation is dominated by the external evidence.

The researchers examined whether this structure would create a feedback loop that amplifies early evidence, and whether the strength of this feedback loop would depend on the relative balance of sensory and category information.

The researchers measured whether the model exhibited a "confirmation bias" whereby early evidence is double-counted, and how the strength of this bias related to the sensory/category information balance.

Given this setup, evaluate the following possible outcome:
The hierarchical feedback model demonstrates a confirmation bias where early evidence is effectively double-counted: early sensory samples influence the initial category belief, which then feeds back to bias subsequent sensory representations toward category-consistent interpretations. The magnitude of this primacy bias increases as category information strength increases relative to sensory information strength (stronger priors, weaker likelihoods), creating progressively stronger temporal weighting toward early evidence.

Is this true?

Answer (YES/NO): YES